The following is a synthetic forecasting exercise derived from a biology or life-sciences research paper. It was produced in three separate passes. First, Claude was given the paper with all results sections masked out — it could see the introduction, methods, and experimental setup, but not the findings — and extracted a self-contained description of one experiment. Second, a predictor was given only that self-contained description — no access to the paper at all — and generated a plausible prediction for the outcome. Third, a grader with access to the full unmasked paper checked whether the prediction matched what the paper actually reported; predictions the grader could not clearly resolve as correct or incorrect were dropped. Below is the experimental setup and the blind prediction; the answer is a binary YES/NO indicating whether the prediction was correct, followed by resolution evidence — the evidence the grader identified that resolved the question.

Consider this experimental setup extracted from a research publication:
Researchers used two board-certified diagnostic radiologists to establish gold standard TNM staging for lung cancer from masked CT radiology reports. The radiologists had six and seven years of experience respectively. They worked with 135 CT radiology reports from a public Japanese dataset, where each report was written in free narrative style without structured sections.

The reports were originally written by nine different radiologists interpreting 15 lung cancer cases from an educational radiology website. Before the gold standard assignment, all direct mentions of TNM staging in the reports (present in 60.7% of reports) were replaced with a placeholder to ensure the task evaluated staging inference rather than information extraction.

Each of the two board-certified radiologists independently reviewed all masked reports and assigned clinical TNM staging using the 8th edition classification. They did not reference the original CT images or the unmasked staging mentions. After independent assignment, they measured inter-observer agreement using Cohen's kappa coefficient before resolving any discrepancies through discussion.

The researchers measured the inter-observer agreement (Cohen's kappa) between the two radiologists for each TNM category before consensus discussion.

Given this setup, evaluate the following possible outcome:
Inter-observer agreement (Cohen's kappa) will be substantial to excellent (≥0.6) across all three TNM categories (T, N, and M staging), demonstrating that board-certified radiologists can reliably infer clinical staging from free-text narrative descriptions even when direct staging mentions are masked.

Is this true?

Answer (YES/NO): YES